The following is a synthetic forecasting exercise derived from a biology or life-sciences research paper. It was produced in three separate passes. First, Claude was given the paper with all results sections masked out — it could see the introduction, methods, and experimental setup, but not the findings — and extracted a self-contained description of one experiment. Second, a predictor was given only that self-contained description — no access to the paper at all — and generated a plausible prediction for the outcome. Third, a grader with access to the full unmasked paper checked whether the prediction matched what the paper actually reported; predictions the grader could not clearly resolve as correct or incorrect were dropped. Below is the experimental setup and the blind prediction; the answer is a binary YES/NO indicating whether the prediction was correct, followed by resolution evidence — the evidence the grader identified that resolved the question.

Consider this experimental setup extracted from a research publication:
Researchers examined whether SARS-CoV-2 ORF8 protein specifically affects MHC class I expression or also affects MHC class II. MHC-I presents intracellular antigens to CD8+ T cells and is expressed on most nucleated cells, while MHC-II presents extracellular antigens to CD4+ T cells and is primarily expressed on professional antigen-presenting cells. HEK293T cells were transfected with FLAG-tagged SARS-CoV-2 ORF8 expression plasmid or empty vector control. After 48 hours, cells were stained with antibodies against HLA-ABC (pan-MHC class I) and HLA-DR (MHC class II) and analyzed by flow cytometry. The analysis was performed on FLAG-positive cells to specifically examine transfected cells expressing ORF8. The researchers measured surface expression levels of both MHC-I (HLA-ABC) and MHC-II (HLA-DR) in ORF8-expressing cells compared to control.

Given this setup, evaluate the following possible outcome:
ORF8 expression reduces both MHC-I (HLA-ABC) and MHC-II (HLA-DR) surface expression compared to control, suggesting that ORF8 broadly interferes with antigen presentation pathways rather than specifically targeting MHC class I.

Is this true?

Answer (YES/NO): NO